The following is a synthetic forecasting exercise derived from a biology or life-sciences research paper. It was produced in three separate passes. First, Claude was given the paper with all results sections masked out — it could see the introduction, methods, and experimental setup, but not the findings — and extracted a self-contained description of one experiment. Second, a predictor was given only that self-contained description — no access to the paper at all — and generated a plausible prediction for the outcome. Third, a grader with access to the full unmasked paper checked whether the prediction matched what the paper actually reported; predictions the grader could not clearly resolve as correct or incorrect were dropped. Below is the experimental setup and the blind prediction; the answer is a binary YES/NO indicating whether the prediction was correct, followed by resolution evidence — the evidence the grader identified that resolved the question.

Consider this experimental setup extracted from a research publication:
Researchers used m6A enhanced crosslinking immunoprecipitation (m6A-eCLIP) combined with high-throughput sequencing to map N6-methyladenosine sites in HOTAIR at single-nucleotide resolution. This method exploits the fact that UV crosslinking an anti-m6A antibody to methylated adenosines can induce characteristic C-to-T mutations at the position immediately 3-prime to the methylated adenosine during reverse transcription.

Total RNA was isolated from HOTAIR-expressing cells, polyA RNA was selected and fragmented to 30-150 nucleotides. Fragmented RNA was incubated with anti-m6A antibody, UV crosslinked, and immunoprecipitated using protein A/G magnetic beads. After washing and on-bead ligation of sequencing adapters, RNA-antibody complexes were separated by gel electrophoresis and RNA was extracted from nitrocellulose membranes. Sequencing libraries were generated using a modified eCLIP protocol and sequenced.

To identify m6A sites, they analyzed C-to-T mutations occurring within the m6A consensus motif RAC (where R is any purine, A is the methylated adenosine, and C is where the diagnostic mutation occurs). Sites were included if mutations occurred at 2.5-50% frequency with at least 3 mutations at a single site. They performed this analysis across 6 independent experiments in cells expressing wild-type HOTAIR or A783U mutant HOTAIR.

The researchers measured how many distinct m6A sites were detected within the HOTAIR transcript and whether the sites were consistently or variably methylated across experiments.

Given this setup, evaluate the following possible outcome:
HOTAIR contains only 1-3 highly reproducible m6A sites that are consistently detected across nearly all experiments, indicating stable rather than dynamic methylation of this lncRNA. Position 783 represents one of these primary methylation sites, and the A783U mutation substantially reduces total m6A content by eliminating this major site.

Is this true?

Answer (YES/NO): NO